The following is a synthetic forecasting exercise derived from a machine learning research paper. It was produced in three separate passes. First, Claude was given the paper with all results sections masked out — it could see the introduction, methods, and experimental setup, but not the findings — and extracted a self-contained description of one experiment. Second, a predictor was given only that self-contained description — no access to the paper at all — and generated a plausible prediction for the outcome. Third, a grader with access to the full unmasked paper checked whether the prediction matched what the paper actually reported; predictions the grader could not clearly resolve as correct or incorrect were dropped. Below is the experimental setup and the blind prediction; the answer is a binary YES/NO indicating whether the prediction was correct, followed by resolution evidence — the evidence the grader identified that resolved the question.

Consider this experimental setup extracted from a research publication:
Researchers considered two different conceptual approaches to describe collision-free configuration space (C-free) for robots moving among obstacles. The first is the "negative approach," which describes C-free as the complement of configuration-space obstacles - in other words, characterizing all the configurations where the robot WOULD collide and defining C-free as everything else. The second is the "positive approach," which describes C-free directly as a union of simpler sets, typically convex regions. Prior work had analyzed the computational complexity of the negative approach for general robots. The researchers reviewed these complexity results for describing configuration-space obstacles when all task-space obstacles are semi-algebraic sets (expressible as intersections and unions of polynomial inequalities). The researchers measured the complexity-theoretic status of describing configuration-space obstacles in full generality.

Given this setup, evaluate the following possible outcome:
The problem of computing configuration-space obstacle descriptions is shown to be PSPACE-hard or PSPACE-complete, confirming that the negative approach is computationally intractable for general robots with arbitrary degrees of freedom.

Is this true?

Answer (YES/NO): NO